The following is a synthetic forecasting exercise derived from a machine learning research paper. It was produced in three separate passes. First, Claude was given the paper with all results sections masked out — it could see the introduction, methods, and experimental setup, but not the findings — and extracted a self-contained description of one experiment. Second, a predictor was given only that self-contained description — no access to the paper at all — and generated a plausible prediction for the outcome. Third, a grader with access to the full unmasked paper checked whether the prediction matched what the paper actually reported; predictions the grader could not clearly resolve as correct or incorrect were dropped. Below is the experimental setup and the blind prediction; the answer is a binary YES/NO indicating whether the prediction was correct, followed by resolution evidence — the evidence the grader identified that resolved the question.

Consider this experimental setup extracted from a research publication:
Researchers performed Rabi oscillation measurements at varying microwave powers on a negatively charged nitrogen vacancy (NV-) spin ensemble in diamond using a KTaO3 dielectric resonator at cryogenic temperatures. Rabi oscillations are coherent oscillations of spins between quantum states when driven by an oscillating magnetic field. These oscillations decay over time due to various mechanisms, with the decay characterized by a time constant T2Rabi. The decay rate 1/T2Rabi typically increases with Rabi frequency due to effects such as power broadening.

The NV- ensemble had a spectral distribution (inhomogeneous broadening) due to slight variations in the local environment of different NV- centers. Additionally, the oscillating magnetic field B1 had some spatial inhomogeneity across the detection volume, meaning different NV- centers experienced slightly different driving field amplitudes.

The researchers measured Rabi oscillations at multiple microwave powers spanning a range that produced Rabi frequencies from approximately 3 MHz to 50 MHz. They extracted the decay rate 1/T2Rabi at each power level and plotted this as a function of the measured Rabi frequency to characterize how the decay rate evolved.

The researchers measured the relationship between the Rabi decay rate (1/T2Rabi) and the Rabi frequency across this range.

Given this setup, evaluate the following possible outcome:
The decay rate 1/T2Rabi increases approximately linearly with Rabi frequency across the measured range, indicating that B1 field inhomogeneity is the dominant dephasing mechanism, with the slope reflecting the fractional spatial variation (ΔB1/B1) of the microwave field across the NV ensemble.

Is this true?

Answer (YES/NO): NO